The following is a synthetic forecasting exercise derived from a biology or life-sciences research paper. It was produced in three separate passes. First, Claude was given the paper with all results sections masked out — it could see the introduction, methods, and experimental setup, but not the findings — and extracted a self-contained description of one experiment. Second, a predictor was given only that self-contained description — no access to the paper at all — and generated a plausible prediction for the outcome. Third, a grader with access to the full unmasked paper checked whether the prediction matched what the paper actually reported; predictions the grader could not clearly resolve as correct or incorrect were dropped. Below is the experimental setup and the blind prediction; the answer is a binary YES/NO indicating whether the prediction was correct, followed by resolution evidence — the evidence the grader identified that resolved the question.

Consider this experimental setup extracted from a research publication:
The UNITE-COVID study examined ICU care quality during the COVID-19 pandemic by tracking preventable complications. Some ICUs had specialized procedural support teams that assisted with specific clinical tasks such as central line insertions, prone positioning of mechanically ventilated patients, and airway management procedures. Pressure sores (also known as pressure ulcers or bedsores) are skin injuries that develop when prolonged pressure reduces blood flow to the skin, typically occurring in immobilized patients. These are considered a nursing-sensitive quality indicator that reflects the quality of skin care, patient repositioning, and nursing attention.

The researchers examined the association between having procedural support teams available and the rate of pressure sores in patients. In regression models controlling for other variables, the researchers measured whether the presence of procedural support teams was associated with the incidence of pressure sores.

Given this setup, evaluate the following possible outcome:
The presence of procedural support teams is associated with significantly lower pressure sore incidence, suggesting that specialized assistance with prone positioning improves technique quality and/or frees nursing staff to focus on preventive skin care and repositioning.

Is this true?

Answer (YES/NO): YES